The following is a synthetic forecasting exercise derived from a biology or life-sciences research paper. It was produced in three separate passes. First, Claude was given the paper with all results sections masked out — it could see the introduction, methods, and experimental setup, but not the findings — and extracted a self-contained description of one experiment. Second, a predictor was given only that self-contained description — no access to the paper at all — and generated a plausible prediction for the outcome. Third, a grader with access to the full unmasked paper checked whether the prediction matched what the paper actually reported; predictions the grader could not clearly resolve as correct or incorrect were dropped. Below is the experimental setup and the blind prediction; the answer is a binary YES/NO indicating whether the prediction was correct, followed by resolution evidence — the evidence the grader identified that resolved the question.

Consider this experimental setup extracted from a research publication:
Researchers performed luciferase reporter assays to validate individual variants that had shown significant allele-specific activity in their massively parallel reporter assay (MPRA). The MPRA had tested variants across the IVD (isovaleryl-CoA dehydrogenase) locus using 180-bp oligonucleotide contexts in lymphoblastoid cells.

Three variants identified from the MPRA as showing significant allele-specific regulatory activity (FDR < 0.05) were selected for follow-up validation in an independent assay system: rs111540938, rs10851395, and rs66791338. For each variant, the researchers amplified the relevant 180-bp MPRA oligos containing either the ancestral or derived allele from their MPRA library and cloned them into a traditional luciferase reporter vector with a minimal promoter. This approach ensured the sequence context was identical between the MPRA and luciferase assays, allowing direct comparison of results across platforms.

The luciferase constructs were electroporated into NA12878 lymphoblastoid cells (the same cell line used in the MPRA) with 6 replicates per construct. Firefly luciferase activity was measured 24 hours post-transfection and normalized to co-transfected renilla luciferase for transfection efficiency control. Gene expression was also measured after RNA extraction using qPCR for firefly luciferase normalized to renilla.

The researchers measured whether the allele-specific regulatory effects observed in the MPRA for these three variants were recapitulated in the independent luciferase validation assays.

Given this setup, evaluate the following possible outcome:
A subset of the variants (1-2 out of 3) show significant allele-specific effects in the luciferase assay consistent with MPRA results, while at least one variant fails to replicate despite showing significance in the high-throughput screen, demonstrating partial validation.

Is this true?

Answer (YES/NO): YES